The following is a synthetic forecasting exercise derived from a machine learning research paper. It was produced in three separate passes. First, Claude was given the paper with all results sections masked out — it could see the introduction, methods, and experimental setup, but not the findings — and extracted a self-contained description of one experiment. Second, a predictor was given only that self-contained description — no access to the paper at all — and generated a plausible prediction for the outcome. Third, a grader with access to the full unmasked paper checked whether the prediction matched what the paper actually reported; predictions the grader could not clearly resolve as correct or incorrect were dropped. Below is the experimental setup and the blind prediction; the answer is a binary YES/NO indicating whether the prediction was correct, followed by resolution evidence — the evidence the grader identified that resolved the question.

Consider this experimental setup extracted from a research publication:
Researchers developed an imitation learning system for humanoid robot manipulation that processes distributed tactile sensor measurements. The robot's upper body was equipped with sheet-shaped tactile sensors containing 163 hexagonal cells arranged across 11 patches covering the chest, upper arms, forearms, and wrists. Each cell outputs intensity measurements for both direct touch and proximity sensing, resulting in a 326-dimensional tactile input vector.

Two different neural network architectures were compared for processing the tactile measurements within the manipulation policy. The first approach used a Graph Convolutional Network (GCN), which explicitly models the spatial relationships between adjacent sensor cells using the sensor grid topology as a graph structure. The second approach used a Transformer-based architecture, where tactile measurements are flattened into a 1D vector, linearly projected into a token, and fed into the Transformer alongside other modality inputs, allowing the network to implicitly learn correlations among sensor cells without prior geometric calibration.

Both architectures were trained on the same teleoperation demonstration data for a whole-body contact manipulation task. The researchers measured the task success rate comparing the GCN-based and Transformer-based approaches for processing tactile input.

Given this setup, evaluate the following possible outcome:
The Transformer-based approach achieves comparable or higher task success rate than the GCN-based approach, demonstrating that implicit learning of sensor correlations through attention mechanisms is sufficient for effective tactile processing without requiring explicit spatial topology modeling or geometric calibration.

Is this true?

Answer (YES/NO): YES